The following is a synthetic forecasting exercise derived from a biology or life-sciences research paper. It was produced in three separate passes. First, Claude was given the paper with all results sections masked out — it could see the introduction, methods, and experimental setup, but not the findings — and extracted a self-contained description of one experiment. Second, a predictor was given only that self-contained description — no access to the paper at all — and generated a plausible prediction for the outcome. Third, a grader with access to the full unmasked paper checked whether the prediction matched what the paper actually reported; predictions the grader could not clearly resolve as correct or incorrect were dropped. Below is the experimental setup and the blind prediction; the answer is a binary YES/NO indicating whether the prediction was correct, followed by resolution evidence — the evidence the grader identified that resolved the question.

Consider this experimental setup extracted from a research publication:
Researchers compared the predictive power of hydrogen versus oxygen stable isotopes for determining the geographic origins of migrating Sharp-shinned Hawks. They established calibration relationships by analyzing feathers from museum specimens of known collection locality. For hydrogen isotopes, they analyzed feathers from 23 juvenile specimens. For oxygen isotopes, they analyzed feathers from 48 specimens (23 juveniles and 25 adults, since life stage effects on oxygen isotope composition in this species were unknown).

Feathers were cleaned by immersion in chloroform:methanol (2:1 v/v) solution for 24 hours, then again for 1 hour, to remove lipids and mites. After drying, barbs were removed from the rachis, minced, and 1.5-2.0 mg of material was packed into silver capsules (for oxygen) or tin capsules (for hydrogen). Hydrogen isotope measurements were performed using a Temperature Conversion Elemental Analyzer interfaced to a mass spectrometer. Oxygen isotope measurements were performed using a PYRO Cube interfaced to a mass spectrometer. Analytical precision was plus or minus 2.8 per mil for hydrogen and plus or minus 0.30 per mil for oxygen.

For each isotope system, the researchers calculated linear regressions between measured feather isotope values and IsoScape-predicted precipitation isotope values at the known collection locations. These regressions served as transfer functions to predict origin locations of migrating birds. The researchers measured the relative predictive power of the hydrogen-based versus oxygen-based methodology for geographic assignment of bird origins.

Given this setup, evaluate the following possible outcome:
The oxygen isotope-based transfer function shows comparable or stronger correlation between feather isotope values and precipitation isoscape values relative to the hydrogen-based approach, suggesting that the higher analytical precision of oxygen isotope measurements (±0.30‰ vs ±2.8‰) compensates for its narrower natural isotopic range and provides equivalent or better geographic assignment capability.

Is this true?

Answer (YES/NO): NO